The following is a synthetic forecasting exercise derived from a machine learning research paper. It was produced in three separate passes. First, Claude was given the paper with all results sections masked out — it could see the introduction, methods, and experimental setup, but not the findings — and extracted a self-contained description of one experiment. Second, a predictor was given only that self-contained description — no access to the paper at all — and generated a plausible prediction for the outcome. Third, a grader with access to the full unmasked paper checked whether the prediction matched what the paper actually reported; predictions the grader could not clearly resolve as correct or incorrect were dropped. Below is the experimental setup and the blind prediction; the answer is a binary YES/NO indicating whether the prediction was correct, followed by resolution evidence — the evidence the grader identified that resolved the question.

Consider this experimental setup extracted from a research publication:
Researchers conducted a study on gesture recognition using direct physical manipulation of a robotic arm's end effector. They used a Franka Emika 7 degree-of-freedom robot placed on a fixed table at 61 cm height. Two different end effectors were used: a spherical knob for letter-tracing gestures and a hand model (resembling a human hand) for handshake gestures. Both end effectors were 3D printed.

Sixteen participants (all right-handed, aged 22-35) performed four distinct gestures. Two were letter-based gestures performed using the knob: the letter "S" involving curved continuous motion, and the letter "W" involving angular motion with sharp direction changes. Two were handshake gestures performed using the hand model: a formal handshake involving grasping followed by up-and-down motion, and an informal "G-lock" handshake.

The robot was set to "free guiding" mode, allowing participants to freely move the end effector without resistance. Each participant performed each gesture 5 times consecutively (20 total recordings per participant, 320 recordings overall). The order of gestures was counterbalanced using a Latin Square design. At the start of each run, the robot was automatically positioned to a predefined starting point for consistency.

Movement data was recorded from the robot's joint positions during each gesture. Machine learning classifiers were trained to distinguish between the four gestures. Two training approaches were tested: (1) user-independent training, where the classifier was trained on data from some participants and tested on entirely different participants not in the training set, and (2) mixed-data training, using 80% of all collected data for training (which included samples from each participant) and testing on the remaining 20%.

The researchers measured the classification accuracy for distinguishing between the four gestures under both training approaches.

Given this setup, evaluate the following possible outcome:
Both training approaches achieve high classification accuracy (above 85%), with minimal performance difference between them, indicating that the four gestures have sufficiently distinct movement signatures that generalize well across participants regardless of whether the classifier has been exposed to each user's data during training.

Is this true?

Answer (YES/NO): NO